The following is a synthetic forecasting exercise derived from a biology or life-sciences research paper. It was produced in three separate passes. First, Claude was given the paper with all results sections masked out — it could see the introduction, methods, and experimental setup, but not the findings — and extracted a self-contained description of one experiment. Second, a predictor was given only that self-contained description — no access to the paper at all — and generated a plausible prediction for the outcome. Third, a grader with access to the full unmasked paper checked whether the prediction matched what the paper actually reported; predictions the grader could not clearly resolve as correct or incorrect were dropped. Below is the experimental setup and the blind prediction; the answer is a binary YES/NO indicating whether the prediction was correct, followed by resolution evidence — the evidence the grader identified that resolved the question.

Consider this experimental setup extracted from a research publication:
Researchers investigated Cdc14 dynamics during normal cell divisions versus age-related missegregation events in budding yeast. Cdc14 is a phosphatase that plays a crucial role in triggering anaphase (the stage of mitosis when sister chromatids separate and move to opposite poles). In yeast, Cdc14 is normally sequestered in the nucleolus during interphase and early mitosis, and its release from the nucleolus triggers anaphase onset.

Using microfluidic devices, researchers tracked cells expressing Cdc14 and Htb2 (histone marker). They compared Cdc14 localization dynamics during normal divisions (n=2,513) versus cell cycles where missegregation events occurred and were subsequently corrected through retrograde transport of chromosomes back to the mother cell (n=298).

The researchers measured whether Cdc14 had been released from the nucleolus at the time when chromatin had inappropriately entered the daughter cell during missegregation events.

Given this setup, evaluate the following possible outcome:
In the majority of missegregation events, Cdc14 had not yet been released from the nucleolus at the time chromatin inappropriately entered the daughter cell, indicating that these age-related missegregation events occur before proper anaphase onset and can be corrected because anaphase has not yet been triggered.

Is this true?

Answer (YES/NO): YES